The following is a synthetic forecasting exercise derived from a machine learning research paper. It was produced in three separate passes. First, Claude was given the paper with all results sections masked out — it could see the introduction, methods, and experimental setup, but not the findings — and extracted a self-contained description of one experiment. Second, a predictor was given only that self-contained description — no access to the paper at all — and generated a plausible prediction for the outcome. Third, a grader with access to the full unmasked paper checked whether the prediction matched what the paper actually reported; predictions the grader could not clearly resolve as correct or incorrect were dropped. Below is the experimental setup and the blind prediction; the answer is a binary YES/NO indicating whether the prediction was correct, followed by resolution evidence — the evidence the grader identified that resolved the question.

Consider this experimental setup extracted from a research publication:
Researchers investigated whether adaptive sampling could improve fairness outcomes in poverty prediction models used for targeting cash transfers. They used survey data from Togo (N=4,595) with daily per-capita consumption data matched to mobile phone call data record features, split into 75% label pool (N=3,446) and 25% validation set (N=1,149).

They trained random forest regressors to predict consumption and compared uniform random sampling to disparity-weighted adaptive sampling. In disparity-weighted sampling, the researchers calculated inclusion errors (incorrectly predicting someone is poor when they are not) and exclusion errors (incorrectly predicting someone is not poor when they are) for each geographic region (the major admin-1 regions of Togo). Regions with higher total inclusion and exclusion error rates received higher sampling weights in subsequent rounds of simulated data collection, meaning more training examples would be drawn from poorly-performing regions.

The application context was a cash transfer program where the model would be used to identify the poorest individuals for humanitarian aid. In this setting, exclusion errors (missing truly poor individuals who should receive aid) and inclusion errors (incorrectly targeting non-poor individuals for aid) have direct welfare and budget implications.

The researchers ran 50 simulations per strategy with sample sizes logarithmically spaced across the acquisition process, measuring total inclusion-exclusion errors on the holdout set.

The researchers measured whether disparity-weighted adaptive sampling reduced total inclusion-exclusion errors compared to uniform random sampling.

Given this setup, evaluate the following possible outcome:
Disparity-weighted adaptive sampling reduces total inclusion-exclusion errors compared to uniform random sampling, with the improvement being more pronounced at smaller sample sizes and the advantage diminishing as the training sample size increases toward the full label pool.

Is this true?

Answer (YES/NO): NO